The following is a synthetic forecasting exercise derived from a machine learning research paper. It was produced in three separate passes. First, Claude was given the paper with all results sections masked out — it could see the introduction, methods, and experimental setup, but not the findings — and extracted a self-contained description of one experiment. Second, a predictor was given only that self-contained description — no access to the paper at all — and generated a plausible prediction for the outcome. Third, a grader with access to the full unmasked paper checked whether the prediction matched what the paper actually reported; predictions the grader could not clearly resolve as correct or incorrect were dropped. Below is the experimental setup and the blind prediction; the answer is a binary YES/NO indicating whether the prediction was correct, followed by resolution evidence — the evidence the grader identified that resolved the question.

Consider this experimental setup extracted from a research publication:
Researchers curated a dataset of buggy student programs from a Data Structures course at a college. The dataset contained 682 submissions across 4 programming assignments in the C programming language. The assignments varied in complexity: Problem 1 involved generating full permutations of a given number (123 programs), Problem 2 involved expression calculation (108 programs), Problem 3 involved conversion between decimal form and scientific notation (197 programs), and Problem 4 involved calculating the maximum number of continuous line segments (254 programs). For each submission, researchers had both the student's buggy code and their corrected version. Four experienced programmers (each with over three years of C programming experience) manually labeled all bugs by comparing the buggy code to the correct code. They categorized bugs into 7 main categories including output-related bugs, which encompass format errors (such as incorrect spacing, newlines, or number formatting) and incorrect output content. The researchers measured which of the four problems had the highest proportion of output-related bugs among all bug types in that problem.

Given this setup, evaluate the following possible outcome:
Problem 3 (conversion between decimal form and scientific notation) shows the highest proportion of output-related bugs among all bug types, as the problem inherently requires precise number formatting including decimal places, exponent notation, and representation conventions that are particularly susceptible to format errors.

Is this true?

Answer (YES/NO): NO